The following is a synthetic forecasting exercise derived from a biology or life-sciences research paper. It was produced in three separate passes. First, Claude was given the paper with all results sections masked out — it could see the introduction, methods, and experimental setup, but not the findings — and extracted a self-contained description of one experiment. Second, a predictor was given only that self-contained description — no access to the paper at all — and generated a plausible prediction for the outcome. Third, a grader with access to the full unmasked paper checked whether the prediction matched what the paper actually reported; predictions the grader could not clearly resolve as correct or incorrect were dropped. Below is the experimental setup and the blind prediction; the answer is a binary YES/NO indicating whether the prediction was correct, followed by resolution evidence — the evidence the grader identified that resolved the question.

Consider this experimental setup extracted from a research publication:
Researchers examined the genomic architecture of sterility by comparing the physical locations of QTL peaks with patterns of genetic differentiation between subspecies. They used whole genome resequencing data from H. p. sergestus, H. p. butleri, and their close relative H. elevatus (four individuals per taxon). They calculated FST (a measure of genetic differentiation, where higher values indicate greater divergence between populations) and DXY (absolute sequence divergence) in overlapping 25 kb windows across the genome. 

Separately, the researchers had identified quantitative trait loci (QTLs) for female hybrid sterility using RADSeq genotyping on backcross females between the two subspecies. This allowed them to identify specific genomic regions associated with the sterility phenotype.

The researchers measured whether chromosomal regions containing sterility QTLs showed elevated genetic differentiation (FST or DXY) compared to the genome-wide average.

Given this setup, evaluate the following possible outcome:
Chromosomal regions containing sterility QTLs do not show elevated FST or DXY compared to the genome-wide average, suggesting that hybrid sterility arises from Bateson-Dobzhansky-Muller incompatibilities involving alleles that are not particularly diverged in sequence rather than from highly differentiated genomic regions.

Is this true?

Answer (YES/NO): NO